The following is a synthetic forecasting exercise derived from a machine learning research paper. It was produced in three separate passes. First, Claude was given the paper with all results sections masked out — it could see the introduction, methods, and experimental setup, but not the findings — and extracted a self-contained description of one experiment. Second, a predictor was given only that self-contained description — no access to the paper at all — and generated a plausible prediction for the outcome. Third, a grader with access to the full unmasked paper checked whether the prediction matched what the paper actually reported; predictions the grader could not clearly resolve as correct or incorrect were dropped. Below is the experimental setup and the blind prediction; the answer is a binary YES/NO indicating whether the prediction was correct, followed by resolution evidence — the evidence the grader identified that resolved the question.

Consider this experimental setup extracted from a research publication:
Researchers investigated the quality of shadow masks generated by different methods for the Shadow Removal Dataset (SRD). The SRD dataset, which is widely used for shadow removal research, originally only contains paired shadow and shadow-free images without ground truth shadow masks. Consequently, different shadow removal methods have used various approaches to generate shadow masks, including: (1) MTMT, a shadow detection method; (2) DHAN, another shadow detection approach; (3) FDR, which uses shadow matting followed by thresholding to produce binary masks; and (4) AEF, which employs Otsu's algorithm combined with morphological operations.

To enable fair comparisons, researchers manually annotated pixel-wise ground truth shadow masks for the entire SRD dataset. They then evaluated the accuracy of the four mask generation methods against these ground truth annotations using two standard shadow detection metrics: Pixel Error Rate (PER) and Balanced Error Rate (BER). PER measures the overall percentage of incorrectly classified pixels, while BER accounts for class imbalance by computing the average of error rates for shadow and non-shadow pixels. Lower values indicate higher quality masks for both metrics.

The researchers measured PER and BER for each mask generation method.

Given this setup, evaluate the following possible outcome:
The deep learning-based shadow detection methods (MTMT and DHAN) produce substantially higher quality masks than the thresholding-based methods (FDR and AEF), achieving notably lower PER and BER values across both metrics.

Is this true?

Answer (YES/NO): NO